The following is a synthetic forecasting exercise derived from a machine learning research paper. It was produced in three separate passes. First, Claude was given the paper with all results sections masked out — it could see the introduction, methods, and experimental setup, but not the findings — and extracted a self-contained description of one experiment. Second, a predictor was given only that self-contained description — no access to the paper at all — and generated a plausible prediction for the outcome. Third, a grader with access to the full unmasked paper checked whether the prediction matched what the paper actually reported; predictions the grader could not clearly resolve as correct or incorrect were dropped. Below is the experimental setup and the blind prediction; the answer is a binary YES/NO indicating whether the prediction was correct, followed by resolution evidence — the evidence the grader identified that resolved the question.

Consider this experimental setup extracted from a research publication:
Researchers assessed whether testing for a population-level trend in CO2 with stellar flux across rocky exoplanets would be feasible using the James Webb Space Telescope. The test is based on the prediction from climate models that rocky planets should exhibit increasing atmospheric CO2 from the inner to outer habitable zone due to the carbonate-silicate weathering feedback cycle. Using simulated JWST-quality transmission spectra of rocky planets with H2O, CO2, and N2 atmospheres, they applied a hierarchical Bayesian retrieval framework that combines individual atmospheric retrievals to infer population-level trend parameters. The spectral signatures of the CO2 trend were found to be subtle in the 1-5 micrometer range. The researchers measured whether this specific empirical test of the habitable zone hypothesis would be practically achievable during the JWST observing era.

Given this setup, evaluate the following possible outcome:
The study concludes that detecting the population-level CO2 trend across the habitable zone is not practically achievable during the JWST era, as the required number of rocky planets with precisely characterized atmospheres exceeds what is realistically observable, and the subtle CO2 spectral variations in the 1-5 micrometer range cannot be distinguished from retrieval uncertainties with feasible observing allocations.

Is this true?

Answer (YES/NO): YES